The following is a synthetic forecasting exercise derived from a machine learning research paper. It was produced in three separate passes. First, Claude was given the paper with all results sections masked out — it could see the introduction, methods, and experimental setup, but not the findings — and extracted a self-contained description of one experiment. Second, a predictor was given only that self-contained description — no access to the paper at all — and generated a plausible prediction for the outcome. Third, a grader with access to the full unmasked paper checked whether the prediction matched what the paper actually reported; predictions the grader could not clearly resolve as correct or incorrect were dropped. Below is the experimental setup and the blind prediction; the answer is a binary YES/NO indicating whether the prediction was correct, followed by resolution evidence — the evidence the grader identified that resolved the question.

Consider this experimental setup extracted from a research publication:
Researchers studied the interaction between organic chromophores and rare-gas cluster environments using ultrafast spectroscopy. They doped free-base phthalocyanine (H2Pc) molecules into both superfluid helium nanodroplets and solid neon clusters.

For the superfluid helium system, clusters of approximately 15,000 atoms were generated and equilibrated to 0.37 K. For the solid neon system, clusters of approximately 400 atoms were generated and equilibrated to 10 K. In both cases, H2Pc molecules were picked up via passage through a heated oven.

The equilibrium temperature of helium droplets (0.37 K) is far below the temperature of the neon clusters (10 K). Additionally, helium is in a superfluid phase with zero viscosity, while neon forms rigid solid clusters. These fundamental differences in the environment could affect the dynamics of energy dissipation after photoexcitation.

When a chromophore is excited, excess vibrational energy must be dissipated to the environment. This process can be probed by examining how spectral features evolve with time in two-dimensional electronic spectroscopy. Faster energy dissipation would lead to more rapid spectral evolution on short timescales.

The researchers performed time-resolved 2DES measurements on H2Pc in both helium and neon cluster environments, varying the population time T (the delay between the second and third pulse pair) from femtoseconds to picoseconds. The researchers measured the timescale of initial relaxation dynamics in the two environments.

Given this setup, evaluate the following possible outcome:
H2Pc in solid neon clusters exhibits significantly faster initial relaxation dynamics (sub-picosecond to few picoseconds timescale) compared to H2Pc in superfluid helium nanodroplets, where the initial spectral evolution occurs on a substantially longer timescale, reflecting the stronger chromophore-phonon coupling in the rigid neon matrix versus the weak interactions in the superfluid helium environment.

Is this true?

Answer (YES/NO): YES